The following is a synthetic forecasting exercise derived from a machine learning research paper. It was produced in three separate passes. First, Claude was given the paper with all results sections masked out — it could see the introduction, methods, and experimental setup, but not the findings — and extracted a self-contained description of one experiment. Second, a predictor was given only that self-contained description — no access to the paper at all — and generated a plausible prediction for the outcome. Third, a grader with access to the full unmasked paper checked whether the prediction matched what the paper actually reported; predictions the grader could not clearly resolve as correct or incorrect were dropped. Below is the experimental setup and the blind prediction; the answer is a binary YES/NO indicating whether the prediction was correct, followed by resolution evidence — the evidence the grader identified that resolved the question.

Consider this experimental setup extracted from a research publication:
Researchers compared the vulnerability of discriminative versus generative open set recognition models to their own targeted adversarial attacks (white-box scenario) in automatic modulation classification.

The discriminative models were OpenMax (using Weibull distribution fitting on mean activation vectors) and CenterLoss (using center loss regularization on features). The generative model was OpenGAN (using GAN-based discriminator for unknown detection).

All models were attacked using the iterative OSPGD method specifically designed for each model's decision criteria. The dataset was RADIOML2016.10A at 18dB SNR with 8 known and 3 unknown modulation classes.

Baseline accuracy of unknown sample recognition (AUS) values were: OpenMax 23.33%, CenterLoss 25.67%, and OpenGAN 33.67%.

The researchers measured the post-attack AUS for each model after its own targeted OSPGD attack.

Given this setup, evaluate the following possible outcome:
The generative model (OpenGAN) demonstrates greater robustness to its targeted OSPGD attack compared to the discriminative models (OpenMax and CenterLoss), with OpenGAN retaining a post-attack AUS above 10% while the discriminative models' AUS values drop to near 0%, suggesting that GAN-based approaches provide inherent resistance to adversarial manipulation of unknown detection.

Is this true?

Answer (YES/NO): NO